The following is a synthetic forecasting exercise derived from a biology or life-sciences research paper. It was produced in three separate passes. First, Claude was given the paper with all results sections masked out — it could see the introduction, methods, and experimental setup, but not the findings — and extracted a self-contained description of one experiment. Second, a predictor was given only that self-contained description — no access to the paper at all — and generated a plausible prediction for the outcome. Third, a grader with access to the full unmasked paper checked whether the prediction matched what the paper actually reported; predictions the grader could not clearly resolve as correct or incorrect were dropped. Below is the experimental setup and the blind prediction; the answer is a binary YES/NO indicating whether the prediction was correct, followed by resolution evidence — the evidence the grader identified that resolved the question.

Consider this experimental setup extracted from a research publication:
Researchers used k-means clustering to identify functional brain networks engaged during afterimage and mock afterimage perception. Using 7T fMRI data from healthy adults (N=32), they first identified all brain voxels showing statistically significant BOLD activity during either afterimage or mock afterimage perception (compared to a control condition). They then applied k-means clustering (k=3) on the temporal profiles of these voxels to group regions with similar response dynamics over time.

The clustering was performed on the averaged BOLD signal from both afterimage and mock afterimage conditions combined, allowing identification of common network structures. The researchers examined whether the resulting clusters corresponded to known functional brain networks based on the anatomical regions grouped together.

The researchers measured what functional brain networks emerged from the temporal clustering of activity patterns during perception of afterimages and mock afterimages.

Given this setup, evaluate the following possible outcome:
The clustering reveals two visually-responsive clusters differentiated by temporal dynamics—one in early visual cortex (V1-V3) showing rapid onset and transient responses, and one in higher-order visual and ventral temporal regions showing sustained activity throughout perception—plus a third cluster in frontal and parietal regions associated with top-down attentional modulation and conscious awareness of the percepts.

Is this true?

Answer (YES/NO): NO